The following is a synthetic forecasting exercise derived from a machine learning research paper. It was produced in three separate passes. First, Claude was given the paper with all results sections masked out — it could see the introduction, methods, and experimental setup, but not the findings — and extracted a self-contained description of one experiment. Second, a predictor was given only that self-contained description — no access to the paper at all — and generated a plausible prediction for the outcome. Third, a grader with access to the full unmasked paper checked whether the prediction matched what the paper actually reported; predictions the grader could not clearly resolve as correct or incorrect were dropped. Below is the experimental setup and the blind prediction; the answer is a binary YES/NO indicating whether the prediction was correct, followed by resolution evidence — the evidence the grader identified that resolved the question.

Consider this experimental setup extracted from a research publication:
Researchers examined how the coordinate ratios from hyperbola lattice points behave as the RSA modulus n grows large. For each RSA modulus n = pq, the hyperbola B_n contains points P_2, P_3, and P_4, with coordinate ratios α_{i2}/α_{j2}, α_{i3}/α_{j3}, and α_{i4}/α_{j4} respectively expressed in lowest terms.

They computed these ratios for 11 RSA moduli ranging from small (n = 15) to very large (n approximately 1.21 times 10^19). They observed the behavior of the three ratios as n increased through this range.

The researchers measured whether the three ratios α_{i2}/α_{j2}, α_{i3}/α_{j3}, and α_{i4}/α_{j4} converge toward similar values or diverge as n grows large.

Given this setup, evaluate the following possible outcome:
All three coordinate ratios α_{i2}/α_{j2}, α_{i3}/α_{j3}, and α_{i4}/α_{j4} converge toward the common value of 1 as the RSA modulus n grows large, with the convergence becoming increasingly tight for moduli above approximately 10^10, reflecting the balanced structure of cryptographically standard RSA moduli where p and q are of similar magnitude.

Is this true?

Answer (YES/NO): YES